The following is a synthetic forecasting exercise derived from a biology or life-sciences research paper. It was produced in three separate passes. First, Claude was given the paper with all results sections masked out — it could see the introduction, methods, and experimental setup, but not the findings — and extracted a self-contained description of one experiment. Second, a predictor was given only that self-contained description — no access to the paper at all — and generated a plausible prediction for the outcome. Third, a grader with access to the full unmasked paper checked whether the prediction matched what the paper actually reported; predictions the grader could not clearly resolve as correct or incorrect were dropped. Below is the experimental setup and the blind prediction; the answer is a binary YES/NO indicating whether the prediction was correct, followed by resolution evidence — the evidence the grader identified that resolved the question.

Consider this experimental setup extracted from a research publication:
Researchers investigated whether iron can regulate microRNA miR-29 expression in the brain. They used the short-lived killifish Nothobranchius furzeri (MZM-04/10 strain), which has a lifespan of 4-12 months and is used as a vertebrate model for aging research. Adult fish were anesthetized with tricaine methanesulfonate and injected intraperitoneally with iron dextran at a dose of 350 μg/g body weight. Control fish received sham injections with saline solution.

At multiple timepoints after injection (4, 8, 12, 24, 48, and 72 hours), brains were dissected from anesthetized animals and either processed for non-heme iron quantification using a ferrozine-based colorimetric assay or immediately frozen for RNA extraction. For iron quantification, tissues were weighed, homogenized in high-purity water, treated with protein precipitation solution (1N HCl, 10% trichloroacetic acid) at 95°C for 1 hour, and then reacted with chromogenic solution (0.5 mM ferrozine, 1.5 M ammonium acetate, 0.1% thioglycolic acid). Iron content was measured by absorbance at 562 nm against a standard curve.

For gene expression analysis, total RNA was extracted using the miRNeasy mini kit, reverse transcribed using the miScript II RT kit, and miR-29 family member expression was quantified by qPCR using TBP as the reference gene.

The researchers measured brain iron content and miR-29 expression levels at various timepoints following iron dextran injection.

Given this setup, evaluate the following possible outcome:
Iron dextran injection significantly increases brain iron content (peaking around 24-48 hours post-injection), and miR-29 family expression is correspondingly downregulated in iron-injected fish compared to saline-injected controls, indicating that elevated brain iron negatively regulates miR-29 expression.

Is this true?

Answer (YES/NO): NO